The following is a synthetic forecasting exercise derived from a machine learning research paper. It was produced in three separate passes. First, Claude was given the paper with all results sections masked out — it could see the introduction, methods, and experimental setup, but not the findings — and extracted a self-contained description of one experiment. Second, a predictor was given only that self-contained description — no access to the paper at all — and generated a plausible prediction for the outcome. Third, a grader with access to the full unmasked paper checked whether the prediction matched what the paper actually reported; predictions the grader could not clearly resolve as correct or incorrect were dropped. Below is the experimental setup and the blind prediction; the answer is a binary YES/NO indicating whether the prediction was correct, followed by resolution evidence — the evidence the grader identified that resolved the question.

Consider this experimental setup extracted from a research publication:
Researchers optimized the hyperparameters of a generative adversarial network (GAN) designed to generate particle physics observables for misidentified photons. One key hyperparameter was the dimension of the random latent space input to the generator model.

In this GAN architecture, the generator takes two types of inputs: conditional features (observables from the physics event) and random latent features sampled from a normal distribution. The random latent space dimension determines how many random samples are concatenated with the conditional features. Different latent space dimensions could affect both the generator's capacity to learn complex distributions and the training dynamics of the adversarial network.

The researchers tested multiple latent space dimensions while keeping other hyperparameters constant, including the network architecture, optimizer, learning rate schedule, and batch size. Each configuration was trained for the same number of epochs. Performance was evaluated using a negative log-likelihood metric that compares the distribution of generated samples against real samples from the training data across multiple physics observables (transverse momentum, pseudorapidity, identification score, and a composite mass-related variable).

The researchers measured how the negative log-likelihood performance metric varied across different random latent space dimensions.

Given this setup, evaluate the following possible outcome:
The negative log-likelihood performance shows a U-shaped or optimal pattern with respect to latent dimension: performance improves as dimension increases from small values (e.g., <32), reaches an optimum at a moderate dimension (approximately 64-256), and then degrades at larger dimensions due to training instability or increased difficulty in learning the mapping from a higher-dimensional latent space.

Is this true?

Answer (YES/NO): NO